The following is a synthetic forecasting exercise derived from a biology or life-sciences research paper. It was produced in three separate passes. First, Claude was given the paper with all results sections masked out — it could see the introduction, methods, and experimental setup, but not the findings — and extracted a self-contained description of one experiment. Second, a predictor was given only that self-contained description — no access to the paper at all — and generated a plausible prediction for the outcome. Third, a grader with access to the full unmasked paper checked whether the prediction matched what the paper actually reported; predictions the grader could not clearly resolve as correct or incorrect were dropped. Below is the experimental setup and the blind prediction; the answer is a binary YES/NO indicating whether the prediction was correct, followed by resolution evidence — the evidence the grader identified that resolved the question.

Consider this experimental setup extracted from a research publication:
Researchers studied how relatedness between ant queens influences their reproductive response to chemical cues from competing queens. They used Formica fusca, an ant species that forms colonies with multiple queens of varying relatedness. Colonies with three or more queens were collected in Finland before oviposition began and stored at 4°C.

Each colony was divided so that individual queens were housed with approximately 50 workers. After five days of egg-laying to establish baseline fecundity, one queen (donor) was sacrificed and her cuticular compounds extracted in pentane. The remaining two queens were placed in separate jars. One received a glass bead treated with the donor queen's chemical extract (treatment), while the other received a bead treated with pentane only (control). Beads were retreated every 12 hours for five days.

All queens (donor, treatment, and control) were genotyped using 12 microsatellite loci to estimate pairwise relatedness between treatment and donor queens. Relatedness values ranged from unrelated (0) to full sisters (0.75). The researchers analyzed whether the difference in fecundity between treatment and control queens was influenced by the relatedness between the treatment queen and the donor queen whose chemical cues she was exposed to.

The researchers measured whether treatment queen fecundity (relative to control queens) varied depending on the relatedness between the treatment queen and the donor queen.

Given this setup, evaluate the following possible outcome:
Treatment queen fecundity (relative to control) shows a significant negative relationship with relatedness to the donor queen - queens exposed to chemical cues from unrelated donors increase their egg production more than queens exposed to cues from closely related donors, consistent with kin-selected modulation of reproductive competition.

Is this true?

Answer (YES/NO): NO